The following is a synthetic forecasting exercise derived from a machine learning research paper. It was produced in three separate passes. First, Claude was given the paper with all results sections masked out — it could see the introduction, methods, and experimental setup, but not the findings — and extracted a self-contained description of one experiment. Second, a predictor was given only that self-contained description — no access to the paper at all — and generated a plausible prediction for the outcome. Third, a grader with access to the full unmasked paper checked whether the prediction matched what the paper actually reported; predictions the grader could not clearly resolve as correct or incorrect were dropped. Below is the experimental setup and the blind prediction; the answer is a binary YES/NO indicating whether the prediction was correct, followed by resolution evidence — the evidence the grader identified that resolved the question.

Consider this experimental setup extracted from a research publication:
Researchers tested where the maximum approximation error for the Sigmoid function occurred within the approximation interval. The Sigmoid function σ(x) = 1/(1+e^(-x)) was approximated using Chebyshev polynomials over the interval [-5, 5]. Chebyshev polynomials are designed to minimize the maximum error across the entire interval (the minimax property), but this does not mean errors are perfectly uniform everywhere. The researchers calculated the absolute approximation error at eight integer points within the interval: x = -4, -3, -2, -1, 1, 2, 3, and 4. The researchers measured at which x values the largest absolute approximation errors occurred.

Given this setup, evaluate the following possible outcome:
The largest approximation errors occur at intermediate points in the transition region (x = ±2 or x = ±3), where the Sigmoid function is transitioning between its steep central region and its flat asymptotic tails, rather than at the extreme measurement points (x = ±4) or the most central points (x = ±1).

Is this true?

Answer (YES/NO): YES